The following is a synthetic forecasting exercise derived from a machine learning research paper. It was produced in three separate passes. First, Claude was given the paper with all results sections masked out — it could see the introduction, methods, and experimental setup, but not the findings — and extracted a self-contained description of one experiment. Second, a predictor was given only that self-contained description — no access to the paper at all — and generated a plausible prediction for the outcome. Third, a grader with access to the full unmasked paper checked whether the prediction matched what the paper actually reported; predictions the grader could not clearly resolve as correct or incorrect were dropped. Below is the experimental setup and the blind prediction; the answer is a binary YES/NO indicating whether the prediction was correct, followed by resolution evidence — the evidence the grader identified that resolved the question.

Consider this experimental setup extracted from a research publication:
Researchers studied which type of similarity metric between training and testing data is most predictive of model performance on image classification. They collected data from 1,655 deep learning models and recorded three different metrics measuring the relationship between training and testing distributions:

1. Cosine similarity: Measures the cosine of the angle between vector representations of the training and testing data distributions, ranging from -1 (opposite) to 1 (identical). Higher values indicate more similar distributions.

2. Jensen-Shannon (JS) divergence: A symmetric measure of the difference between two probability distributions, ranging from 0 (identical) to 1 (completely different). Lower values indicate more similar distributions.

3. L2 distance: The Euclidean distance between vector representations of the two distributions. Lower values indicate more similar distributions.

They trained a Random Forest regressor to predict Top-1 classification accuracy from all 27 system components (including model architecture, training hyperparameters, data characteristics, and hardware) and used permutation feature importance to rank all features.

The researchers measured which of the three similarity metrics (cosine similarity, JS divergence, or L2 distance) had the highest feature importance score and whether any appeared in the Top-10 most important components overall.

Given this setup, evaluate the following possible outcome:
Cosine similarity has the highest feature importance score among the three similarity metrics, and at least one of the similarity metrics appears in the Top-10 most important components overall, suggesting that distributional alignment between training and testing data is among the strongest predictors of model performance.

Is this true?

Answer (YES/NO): YES